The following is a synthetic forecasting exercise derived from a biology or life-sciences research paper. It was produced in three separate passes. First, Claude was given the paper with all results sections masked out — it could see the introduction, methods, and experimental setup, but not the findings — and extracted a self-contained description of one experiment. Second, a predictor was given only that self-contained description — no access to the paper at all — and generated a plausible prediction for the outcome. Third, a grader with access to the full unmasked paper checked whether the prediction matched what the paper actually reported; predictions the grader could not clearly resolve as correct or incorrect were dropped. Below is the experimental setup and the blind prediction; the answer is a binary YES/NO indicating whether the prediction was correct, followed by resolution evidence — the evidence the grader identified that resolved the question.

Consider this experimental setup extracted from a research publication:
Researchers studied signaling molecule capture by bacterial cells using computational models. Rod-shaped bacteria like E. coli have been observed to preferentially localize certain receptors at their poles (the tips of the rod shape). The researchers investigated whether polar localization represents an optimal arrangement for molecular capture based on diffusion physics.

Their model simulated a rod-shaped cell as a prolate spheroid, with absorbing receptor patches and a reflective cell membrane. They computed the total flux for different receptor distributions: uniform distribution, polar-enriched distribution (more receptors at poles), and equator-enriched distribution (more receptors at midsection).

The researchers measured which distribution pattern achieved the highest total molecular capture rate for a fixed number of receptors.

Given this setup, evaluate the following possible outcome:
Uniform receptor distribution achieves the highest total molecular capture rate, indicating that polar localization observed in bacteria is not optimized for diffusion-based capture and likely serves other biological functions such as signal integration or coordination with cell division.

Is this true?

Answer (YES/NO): NO